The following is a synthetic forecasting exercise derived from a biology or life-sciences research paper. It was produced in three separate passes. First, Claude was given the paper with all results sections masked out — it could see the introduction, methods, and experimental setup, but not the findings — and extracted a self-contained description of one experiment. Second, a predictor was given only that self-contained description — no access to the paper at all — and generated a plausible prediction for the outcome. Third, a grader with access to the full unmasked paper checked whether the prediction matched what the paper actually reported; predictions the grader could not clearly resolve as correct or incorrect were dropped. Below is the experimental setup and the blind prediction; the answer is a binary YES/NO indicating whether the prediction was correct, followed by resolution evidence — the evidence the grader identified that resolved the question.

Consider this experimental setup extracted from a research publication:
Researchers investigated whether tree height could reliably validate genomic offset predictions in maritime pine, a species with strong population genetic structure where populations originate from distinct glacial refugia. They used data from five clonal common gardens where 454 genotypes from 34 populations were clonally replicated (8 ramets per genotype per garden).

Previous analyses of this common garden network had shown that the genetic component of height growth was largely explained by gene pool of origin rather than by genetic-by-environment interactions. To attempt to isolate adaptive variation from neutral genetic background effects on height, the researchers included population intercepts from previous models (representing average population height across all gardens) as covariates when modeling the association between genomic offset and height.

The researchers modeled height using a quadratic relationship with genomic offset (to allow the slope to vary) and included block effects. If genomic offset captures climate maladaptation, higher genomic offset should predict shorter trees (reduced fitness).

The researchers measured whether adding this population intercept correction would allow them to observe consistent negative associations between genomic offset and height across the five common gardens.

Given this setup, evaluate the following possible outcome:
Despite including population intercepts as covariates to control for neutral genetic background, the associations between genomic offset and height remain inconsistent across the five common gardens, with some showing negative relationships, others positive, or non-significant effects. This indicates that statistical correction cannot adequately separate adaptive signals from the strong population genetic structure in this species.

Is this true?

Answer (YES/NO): YES